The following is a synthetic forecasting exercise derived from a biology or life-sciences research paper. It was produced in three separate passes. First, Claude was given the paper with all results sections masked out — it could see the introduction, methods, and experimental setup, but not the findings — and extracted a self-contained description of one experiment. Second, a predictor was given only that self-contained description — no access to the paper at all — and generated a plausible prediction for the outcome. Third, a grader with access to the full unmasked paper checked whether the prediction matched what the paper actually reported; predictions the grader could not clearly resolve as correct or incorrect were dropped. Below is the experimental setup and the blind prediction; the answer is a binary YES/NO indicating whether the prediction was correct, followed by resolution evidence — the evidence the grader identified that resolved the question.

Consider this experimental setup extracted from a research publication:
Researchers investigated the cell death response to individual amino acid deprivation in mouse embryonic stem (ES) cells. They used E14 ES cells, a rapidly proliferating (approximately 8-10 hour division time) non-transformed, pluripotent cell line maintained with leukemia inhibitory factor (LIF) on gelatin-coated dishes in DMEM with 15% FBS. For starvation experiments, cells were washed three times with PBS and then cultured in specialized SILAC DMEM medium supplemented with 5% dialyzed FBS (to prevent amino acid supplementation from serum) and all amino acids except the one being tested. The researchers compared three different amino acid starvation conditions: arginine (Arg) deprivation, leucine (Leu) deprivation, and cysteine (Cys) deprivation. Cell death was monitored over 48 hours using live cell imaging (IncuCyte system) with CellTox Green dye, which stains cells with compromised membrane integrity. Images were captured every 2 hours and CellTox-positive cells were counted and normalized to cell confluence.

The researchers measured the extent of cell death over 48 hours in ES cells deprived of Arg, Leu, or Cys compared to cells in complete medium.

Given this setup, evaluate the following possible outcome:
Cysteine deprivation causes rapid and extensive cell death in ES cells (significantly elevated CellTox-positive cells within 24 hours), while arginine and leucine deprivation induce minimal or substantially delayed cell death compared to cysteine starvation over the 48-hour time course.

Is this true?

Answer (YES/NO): YES